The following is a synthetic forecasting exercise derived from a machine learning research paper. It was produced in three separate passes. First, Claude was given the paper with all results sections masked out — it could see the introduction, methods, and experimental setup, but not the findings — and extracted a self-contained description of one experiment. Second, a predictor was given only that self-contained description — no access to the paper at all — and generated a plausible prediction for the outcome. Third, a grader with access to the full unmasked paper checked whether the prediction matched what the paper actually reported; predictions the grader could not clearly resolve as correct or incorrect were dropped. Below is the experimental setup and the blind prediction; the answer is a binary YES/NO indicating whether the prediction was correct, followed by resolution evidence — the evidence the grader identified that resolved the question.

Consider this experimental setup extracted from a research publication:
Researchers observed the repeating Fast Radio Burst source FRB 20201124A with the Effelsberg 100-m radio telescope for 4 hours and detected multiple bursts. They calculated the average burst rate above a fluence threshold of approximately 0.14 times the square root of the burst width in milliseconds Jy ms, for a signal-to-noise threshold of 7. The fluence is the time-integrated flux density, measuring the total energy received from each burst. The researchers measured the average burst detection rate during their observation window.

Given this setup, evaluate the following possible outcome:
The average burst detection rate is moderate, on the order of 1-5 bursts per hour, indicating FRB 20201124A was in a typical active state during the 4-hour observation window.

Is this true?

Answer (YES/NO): NO